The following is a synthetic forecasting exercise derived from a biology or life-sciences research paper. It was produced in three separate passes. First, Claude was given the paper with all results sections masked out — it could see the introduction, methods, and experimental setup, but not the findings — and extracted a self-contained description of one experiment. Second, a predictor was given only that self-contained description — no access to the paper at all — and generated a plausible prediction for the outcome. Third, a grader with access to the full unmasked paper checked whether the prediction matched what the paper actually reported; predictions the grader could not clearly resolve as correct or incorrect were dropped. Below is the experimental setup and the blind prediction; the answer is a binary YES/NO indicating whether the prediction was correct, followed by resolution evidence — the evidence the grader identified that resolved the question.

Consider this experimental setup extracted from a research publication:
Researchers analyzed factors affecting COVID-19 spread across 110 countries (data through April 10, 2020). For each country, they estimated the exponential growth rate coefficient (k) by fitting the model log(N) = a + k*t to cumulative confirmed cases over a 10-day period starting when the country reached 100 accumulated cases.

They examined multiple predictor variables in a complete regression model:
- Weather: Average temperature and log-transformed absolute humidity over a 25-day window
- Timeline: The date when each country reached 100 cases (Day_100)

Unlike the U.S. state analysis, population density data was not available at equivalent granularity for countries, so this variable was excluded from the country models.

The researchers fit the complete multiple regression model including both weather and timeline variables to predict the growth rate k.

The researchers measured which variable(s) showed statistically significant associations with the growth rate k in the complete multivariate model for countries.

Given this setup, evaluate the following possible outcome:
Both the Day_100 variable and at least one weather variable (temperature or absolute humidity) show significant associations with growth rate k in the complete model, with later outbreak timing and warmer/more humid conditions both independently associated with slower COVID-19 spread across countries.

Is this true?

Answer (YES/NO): NO